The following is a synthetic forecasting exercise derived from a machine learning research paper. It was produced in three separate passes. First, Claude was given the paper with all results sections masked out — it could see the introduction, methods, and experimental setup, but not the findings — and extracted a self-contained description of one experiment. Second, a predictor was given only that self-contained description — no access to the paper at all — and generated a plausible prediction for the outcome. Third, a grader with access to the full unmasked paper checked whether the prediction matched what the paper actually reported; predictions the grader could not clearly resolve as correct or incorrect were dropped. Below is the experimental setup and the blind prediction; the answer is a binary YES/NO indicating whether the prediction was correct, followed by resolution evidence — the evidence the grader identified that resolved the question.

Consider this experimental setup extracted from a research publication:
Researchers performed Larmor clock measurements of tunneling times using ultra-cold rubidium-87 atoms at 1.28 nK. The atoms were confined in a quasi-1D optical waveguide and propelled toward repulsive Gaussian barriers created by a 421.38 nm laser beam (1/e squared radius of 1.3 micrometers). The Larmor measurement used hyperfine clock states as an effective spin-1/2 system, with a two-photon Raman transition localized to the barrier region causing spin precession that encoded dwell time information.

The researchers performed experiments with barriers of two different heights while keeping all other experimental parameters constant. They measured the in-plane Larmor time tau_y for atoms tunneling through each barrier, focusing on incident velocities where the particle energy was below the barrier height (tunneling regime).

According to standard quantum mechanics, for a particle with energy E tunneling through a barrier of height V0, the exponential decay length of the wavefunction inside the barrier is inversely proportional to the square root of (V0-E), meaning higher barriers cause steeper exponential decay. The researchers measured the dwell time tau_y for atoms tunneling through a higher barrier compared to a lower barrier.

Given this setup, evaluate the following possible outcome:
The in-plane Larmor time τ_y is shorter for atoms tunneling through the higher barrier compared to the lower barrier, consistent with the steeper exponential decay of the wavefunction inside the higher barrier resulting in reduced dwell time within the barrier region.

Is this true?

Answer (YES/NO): YES